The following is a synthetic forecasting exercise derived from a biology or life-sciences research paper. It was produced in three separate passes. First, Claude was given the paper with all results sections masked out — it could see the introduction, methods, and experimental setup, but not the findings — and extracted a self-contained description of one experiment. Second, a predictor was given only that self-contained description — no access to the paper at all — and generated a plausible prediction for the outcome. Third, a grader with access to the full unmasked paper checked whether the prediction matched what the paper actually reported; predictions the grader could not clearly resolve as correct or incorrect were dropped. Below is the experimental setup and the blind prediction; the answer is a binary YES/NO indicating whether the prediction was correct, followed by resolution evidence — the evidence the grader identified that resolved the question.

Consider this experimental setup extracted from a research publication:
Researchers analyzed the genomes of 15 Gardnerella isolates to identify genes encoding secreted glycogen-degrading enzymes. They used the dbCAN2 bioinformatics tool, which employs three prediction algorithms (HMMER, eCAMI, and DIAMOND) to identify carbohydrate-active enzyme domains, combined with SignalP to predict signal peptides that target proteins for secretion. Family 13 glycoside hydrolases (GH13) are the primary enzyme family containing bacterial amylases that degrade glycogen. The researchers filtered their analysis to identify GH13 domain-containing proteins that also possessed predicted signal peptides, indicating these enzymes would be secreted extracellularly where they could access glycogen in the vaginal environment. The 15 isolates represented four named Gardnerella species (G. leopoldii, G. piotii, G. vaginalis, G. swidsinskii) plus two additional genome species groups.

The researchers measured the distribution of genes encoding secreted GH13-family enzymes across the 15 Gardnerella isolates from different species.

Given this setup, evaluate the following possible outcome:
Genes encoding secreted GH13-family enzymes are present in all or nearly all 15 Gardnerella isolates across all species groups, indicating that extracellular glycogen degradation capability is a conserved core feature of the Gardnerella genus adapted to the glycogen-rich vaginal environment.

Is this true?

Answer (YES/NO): YES